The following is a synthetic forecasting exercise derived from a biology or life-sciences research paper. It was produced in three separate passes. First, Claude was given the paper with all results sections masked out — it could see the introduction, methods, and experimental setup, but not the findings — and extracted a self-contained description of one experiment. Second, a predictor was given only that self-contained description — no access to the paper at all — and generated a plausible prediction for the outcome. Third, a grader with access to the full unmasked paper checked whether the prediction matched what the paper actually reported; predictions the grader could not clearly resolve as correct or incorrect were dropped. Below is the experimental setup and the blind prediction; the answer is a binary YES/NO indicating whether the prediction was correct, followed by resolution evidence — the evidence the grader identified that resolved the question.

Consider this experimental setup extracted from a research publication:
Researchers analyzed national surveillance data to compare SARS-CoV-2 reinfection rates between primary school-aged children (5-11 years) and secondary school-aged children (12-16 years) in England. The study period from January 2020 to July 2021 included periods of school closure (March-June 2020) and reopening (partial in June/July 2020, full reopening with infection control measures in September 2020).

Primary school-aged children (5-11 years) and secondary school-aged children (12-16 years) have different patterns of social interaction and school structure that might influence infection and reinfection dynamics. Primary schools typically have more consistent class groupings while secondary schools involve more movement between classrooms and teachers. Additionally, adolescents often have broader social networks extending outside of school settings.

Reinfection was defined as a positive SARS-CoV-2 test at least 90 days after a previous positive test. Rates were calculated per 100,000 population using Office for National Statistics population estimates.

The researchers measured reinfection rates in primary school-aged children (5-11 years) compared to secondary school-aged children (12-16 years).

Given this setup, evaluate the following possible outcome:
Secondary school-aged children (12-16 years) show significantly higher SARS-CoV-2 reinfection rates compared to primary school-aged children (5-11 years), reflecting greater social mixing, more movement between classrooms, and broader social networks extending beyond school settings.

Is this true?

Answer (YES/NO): YES